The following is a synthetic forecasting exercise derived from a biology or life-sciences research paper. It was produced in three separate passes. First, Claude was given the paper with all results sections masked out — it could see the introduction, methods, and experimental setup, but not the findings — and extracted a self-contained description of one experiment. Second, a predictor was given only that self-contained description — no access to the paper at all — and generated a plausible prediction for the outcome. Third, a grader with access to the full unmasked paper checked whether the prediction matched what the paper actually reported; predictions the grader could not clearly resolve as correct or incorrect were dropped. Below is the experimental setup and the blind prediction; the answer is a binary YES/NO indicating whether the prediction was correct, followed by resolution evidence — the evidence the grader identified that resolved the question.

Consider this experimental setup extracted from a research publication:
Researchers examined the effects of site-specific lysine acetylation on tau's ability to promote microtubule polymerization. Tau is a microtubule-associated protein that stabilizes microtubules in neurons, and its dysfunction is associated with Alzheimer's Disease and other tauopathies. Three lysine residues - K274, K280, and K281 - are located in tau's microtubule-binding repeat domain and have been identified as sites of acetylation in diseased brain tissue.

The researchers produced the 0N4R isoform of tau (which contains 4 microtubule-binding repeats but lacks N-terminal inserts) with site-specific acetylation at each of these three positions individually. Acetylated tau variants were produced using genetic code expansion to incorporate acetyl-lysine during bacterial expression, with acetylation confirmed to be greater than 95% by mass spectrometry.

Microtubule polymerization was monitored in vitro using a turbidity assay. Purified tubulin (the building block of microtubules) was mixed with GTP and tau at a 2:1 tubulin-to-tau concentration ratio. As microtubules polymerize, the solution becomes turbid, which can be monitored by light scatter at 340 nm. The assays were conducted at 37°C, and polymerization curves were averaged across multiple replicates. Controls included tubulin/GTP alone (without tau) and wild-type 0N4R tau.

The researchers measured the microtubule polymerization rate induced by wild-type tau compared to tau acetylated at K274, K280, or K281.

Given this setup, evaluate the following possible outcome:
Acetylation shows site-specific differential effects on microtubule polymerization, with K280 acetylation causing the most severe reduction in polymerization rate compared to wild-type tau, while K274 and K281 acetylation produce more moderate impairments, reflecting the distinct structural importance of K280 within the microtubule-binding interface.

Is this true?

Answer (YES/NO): NO